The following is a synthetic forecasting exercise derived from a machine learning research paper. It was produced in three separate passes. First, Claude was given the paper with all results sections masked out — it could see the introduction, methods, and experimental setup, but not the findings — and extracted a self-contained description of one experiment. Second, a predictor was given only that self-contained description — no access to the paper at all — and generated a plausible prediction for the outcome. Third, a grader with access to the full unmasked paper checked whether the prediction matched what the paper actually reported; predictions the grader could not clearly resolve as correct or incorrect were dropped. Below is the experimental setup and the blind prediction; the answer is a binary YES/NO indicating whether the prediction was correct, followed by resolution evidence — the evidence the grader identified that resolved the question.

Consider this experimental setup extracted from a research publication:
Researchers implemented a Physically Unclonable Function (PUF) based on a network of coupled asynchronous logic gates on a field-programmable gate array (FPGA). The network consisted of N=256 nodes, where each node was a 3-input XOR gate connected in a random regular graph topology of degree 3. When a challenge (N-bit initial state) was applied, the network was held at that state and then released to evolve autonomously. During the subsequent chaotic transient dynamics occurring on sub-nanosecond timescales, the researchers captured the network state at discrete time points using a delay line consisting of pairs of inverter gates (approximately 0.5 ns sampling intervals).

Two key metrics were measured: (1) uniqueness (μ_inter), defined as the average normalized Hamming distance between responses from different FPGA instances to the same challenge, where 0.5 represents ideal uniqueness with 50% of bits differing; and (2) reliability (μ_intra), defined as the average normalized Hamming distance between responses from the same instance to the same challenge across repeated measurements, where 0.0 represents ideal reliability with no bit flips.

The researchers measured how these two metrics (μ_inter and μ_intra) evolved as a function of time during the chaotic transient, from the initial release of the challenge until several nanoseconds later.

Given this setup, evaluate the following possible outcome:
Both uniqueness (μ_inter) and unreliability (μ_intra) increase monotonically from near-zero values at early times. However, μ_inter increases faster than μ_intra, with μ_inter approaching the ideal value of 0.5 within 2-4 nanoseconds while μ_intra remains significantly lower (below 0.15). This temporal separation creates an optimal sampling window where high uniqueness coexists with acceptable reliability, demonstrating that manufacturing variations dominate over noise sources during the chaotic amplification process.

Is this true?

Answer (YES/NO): YES